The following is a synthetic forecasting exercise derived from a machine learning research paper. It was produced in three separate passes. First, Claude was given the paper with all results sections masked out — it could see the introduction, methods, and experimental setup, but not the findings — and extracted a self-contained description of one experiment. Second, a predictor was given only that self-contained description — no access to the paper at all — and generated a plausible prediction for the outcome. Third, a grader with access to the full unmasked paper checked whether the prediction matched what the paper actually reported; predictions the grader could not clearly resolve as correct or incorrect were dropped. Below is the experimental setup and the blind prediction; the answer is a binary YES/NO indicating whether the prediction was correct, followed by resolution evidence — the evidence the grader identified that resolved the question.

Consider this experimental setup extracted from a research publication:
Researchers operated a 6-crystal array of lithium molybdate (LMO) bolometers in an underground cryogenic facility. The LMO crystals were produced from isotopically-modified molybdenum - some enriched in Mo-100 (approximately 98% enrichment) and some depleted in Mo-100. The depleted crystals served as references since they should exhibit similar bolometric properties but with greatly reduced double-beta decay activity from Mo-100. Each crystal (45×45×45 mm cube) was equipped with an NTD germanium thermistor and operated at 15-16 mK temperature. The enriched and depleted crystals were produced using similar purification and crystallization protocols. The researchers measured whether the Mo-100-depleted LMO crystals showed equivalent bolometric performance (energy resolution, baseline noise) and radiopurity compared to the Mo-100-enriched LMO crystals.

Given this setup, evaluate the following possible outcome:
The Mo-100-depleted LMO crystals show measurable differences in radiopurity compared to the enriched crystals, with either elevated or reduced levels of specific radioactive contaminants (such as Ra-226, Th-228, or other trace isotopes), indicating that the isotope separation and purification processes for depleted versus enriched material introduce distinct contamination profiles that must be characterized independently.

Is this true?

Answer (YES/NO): NO